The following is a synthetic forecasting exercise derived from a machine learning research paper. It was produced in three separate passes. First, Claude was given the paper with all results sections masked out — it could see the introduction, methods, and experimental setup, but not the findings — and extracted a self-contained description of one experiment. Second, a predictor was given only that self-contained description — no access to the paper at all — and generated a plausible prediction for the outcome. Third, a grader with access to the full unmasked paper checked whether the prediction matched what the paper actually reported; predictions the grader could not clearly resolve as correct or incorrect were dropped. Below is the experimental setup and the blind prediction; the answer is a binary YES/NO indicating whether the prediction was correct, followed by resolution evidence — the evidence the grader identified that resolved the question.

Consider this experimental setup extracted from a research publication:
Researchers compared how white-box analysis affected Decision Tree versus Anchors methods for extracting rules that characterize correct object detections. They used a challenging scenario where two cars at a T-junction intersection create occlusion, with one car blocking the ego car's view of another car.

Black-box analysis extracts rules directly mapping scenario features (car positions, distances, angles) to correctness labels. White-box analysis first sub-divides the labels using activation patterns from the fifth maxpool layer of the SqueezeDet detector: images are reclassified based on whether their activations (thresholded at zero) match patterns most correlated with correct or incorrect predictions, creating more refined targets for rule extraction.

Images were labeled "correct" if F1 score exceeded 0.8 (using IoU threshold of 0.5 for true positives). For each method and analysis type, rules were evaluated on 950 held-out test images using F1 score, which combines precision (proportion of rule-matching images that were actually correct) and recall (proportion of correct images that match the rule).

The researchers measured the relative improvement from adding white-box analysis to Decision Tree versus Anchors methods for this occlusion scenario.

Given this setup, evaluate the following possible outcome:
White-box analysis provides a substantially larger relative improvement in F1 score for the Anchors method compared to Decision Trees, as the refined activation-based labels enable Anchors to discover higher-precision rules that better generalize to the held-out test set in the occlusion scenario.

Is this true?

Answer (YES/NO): NO